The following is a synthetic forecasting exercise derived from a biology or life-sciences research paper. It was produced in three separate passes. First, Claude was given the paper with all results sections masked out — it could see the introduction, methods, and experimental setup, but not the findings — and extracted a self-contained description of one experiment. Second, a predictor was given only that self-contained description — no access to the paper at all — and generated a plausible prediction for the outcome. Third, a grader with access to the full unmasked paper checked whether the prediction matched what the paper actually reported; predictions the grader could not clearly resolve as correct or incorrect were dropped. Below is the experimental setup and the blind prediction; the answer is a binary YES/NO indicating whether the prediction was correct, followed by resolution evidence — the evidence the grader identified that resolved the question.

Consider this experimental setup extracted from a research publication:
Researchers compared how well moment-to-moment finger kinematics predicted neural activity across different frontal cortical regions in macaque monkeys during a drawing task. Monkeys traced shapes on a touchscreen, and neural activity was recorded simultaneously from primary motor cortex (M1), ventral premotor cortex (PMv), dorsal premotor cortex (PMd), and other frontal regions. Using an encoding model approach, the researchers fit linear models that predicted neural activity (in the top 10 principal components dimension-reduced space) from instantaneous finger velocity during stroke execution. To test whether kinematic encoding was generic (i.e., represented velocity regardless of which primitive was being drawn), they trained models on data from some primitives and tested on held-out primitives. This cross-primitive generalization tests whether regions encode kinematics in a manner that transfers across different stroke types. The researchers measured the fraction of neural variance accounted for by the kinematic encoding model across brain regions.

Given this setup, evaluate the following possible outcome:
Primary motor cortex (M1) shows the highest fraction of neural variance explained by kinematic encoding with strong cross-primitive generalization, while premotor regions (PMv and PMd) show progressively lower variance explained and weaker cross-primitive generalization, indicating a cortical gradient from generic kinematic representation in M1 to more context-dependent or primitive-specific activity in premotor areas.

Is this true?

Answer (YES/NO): NO